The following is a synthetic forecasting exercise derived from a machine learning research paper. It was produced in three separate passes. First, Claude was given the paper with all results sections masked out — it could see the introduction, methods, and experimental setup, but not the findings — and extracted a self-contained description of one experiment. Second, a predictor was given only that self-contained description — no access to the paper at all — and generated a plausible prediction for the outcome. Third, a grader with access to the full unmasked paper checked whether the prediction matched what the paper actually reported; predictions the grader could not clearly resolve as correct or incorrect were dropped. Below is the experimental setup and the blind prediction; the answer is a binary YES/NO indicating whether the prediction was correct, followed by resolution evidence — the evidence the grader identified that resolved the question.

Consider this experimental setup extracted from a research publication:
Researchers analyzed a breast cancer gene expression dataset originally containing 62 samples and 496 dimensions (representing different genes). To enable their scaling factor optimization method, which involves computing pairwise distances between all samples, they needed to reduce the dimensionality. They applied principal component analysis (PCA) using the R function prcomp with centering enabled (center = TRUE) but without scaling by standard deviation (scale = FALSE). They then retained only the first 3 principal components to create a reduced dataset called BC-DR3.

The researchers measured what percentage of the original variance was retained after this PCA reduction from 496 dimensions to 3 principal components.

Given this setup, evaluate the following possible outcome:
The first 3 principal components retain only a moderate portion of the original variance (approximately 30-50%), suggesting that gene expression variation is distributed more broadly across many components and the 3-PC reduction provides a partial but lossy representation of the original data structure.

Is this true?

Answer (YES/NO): YES